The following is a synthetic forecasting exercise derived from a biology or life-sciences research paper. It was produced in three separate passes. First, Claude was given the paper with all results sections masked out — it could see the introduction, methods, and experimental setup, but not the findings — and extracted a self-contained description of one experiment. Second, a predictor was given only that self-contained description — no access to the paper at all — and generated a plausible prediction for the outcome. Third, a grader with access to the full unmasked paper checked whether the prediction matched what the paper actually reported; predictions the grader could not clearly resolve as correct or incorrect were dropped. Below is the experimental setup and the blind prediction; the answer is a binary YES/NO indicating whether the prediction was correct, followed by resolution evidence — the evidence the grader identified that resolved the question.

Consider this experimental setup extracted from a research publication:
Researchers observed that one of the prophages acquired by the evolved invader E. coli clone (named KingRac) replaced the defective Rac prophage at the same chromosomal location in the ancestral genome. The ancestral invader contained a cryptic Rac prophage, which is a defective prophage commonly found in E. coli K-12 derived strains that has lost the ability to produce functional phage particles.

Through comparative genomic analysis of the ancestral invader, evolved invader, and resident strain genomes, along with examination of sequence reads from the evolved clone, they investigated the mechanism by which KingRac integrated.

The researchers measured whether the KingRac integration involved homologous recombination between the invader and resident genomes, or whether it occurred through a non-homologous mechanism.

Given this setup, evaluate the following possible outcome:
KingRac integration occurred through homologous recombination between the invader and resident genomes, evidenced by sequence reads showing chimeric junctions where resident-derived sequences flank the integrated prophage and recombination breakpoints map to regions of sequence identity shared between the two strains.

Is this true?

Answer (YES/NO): NO